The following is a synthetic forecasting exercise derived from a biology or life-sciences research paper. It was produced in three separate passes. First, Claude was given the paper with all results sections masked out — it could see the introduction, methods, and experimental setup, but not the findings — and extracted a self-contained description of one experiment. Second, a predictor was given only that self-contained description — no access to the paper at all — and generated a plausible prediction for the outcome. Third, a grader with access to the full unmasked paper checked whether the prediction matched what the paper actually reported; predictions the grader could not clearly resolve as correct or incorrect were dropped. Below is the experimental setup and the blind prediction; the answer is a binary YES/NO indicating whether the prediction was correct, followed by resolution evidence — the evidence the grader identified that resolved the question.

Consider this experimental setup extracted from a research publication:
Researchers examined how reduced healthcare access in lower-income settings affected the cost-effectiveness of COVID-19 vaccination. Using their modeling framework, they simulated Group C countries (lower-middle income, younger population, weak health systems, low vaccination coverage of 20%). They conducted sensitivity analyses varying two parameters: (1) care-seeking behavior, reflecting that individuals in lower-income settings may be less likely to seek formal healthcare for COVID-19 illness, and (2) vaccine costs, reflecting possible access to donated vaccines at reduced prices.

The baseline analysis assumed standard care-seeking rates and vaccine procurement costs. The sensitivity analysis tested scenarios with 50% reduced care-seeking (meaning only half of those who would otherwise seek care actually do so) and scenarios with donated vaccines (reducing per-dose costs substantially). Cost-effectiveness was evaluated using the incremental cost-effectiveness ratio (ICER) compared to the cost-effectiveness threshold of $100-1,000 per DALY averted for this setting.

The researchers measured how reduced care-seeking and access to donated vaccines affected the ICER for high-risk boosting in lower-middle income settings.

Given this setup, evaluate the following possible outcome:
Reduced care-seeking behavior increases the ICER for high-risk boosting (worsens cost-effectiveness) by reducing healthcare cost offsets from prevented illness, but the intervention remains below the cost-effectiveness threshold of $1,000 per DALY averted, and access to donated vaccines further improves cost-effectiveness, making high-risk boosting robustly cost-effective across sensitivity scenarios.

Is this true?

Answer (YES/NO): NO